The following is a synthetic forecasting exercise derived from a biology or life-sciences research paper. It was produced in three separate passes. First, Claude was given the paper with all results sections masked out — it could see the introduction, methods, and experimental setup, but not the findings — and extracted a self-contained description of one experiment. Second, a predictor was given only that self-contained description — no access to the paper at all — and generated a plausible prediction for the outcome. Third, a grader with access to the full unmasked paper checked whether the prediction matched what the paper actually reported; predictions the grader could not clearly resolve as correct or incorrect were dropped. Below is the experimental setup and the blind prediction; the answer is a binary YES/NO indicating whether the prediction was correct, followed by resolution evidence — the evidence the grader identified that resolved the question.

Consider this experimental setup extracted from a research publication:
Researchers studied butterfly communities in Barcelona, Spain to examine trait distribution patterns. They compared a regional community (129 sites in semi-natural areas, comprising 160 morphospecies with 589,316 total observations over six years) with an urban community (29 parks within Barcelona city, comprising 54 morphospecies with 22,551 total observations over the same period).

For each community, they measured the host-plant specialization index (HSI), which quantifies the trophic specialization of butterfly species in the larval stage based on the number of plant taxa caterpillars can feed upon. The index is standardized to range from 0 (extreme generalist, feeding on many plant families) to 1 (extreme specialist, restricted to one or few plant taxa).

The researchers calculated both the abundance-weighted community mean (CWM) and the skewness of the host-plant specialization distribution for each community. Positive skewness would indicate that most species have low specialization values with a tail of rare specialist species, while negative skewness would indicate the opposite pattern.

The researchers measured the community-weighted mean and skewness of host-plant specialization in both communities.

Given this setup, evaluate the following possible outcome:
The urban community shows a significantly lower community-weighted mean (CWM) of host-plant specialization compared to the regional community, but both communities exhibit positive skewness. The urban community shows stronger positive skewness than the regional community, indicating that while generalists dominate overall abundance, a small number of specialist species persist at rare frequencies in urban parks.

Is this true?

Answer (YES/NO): NO